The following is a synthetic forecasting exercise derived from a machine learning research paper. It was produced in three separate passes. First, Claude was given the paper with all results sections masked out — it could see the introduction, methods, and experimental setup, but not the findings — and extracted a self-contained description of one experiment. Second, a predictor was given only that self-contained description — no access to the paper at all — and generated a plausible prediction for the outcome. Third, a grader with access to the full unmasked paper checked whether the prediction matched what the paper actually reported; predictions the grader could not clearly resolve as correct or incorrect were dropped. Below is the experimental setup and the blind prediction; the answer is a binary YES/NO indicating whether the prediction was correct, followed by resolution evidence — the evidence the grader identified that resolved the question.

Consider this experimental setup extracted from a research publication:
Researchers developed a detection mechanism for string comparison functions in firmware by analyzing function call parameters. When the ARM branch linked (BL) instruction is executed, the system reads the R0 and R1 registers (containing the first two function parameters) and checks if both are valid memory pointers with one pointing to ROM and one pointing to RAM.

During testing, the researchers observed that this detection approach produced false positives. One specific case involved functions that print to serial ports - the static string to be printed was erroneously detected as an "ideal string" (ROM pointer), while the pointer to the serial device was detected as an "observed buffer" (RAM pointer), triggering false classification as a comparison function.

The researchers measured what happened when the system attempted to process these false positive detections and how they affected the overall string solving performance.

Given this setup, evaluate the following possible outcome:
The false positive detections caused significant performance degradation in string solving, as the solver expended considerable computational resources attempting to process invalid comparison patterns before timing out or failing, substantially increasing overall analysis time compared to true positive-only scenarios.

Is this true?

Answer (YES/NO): NO